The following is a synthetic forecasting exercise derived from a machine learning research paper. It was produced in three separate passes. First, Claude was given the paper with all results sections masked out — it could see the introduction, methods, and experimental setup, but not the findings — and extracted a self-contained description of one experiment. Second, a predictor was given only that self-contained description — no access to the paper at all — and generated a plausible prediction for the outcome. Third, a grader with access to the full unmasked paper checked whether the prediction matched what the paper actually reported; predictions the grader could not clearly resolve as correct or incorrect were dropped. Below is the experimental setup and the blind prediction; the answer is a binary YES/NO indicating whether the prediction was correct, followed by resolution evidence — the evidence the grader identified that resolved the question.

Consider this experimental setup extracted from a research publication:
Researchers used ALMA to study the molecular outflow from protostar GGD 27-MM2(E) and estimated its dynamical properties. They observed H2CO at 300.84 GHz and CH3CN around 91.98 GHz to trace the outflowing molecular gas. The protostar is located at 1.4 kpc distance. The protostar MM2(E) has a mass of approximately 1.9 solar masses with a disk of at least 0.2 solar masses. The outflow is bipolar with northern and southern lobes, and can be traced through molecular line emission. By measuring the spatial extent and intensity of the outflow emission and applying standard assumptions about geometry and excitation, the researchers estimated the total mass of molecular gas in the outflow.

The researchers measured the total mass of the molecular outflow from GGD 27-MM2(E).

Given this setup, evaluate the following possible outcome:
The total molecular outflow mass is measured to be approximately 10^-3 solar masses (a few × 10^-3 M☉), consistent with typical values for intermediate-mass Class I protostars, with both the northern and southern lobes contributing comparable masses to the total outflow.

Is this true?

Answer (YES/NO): NO